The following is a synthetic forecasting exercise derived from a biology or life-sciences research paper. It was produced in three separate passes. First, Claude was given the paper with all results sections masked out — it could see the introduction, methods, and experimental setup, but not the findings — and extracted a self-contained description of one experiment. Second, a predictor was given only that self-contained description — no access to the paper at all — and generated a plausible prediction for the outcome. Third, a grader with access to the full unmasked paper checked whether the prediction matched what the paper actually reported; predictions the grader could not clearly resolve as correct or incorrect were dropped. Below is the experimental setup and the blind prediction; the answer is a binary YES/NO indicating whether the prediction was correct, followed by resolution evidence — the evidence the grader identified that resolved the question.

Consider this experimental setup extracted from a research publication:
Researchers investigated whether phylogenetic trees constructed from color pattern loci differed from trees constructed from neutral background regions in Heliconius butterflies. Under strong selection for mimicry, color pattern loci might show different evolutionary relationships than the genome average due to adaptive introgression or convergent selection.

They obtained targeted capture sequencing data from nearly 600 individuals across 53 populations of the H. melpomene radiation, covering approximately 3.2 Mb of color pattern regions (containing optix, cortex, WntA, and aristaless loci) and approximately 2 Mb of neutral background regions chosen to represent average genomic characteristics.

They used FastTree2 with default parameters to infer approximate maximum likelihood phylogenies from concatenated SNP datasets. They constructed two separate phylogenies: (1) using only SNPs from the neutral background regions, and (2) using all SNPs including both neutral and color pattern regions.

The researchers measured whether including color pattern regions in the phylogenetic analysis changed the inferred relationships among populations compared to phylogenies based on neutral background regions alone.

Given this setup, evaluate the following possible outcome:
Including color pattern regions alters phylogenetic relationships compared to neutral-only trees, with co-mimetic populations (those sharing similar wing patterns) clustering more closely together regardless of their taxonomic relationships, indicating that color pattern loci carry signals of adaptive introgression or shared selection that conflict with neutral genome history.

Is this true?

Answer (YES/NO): NO